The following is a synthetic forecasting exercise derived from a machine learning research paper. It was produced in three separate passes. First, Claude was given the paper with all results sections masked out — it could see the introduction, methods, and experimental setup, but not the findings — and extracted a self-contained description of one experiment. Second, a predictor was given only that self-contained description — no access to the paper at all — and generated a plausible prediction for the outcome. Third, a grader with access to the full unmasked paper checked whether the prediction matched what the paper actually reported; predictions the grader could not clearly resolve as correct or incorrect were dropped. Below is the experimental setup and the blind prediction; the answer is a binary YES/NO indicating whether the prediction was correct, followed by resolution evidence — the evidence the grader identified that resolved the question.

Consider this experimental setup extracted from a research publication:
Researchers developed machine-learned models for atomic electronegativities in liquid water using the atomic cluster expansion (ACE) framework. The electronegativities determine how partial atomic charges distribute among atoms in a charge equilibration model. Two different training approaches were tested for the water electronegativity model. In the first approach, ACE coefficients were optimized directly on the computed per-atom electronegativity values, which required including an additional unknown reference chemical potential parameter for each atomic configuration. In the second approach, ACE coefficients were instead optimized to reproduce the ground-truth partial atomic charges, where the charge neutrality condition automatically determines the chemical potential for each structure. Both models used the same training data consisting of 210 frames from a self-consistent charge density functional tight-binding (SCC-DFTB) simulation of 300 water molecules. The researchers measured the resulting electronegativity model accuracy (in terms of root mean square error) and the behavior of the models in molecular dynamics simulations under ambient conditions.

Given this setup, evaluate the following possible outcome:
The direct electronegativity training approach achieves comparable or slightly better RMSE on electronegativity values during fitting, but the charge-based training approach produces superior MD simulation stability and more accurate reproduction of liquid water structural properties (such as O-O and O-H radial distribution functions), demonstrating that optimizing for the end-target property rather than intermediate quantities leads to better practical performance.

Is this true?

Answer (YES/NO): NO